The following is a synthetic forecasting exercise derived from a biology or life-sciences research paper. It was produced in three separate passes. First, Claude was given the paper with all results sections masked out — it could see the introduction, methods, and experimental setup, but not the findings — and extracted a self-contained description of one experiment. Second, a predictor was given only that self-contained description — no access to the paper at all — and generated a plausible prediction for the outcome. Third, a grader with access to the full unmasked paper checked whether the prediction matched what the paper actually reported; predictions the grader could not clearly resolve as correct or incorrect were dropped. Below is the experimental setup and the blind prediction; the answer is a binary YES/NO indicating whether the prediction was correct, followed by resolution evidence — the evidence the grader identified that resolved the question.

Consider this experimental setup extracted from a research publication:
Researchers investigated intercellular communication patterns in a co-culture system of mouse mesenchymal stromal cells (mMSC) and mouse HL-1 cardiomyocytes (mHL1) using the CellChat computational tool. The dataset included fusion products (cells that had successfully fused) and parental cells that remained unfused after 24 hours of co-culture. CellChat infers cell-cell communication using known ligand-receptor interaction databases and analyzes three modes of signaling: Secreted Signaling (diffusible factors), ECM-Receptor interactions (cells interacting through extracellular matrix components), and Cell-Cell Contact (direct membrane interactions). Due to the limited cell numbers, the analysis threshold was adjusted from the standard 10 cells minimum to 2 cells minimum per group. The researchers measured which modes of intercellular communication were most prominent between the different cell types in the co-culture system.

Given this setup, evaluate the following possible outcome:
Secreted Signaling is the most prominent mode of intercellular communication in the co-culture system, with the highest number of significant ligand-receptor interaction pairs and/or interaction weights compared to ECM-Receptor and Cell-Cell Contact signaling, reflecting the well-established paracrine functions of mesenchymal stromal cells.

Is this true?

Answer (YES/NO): NO